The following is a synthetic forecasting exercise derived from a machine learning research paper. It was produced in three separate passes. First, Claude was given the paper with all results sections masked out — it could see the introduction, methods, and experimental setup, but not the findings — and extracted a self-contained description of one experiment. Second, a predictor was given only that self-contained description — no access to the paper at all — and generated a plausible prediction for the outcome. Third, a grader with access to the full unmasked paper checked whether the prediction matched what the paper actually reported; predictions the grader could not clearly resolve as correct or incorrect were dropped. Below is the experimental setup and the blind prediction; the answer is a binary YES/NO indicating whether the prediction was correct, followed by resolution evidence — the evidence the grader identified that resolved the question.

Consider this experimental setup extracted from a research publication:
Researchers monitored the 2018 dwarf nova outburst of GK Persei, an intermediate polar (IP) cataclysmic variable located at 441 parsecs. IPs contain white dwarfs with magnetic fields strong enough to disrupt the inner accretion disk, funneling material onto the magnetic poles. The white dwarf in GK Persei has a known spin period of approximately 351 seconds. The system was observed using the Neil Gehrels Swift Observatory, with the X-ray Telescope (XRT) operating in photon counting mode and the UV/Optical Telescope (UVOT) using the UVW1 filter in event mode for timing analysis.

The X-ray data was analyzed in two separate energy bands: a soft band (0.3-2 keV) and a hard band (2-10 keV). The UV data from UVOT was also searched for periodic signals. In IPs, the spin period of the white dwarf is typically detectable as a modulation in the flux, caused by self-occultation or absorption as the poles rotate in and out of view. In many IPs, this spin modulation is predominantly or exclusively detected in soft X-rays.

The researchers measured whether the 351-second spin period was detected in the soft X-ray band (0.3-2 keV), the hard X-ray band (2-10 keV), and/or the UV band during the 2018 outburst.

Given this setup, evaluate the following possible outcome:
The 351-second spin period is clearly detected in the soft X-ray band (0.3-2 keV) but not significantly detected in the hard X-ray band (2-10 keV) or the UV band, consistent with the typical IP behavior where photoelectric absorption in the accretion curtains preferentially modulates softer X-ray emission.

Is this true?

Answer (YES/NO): NO